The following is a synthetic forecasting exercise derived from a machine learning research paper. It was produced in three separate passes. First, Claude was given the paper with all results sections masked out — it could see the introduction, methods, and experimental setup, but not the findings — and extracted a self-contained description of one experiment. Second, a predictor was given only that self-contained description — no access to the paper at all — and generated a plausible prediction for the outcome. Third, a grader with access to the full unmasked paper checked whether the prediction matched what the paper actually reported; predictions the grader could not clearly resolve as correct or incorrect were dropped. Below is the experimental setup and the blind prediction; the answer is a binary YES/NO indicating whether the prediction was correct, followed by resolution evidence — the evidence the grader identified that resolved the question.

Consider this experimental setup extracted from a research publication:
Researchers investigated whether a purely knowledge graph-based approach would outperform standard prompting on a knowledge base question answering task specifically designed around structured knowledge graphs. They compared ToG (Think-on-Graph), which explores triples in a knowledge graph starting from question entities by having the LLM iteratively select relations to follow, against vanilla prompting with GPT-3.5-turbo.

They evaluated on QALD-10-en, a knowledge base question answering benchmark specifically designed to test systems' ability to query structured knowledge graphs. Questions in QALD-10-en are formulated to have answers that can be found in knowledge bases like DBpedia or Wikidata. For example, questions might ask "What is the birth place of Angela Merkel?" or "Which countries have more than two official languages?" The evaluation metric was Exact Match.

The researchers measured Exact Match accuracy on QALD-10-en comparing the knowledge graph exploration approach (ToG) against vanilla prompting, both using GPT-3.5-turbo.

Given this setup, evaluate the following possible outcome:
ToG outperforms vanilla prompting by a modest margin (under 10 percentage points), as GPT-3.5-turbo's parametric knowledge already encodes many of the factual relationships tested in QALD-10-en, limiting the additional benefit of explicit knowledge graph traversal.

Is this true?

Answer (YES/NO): YES